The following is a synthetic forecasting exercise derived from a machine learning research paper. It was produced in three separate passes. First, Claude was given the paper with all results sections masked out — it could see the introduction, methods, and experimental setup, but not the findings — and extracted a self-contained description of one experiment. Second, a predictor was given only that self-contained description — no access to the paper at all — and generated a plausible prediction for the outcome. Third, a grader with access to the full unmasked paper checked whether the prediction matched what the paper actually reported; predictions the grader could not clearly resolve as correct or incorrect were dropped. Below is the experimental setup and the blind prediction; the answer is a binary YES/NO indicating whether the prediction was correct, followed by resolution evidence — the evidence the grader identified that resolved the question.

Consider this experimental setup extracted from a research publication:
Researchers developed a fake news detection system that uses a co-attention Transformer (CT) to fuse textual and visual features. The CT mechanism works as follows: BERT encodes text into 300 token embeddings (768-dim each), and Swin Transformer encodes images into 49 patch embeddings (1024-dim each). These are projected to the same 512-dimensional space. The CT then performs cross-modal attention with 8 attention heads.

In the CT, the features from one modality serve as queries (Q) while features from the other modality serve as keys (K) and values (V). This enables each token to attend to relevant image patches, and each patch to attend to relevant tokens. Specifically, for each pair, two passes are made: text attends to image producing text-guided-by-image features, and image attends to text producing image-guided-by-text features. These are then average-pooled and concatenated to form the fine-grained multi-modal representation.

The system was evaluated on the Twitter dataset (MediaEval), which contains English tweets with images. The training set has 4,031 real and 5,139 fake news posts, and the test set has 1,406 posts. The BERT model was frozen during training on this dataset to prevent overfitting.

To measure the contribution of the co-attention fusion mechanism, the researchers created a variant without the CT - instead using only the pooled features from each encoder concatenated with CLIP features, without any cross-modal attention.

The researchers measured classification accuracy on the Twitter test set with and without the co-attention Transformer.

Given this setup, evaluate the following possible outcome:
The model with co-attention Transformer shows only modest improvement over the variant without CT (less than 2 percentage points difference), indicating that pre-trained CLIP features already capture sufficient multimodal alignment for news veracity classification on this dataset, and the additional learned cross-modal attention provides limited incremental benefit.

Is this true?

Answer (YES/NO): NO